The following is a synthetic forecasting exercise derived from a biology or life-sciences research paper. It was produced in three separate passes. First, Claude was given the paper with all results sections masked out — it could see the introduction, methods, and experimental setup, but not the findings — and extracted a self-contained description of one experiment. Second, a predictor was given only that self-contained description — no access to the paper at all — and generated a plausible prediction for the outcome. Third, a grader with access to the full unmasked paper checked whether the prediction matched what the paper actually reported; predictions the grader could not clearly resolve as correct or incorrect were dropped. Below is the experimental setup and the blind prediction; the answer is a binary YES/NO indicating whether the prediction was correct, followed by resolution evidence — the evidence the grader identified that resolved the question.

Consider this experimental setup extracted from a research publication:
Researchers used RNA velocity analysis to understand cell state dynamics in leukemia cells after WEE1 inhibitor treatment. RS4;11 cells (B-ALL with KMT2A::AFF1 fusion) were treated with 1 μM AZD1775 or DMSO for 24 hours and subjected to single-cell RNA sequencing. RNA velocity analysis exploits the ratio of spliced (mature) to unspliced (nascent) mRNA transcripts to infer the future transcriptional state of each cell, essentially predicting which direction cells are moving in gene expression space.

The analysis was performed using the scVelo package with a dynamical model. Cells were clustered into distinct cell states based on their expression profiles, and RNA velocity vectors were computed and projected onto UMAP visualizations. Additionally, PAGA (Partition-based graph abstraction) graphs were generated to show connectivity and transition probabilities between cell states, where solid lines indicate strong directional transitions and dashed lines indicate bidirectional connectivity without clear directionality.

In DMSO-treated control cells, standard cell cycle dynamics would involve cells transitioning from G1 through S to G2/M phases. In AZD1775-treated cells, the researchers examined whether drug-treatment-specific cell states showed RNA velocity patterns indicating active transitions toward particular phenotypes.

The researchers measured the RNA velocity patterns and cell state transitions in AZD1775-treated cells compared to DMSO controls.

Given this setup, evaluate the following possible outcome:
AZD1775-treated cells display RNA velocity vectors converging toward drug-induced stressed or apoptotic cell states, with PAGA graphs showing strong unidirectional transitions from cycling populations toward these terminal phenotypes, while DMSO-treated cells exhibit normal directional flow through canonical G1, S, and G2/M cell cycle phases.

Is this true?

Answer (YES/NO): NO